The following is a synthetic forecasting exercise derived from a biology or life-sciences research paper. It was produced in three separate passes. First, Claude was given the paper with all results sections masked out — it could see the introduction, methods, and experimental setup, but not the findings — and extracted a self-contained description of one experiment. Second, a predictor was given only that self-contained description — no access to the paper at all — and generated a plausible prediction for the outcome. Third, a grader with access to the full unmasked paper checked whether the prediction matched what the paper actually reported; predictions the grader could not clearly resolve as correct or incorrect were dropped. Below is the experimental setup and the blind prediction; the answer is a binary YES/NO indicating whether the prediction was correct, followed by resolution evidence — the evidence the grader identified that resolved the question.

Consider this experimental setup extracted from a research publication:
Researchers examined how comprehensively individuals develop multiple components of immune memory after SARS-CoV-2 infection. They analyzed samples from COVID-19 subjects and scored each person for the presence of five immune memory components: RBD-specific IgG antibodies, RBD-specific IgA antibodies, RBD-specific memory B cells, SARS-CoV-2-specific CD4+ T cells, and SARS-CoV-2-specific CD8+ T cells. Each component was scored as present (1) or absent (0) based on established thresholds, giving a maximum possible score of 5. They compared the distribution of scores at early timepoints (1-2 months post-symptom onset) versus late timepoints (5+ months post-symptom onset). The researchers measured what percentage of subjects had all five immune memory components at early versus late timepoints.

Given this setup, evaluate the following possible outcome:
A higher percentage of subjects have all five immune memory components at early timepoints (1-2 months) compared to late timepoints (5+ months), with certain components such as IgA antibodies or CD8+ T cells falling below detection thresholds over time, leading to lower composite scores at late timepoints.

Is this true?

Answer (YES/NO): YES